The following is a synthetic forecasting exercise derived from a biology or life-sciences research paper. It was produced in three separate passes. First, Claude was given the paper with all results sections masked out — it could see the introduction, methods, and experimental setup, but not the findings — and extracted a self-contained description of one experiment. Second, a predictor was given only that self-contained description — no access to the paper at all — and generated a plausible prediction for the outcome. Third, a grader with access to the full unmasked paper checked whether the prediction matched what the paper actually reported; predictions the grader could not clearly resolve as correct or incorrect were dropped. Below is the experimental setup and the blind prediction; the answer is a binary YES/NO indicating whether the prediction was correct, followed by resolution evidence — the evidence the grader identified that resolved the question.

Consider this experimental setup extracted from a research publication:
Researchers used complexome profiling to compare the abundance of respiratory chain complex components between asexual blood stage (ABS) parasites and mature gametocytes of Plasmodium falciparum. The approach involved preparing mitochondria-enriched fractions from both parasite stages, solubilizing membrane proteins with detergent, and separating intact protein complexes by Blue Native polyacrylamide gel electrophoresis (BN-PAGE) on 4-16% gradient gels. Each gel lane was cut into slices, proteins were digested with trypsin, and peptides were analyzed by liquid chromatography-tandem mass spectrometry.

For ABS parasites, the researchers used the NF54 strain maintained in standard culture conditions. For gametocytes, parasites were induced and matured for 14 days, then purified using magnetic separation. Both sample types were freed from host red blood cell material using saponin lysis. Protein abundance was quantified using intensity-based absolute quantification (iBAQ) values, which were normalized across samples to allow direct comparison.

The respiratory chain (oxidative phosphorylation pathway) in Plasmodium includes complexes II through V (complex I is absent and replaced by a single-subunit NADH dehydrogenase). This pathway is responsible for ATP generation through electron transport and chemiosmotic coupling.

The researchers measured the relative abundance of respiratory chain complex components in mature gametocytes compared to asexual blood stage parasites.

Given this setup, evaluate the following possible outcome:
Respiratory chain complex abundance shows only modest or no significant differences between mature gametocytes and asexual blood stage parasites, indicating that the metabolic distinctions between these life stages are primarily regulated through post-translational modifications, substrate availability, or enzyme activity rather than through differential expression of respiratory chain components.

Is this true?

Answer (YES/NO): NO